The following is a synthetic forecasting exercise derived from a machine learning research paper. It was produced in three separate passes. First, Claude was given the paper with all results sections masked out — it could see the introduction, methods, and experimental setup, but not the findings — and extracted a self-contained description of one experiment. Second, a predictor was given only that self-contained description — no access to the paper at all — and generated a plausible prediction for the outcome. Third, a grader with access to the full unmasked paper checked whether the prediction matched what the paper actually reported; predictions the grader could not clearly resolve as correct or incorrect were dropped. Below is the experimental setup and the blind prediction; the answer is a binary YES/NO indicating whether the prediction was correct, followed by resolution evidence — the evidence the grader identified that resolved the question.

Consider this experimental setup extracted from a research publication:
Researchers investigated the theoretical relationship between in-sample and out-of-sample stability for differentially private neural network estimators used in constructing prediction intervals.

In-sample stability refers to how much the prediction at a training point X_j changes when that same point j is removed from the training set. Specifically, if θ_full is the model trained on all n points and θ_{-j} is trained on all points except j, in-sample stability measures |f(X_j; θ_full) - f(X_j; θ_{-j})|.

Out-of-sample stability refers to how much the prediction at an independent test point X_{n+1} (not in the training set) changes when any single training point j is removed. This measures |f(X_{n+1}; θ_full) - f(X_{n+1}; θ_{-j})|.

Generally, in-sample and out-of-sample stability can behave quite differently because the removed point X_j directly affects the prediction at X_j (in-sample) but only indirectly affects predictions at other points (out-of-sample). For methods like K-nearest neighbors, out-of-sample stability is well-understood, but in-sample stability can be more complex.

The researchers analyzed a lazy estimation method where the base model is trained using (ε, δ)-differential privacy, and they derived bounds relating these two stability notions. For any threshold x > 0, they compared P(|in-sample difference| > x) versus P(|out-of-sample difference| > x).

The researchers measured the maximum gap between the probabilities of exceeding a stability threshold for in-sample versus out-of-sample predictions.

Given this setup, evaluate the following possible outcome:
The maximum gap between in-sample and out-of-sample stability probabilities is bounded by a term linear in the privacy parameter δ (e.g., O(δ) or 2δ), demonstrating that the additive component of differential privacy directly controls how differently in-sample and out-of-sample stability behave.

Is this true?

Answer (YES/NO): NO